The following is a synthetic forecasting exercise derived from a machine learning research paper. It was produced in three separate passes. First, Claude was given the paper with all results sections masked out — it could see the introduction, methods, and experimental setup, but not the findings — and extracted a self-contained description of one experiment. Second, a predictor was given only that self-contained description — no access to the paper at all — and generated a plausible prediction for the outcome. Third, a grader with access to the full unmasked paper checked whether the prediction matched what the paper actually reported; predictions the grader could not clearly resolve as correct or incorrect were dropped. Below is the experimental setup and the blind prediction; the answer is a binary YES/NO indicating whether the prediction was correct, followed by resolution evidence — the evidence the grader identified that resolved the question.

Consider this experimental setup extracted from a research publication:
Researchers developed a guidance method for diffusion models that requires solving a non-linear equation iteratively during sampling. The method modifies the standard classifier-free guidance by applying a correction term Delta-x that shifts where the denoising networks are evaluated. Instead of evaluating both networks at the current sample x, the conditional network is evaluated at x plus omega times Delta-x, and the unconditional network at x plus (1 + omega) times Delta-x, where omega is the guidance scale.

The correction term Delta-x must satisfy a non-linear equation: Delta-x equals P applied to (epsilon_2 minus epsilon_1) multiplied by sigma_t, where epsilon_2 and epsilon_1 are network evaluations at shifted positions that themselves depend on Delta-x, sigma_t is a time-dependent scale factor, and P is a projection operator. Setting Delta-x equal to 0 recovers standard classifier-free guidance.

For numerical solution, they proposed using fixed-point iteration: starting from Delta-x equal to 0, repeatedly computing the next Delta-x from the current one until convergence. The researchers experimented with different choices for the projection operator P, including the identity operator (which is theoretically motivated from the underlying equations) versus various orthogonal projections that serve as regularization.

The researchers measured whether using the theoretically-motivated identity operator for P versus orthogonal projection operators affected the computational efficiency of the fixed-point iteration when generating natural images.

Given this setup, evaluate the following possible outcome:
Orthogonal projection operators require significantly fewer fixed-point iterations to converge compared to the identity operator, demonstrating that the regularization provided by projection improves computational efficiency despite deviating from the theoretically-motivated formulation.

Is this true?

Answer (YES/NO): YES